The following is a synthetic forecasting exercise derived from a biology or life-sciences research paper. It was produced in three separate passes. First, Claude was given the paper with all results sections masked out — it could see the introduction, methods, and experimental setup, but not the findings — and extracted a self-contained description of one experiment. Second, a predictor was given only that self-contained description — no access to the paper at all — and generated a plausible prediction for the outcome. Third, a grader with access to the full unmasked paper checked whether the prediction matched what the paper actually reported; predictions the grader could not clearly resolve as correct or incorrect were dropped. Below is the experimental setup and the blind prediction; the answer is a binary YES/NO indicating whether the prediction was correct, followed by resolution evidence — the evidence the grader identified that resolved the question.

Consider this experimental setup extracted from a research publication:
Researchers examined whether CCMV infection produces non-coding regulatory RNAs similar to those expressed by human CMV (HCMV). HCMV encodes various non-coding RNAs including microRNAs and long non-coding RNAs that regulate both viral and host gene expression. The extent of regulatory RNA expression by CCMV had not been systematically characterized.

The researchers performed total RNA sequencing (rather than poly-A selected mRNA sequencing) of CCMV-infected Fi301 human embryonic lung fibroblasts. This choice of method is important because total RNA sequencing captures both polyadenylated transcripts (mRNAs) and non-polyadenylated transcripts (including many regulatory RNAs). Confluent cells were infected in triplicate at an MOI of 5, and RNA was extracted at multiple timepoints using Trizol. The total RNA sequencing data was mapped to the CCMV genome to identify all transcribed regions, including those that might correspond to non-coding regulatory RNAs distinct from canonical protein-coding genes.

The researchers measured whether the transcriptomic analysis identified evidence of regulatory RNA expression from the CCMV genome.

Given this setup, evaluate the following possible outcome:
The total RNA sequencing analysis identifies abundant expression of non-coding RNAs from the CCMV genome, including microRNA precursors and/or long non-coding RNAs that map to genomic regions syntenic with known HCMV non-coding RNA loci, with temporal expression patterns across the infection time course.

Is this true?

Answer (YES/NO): YES